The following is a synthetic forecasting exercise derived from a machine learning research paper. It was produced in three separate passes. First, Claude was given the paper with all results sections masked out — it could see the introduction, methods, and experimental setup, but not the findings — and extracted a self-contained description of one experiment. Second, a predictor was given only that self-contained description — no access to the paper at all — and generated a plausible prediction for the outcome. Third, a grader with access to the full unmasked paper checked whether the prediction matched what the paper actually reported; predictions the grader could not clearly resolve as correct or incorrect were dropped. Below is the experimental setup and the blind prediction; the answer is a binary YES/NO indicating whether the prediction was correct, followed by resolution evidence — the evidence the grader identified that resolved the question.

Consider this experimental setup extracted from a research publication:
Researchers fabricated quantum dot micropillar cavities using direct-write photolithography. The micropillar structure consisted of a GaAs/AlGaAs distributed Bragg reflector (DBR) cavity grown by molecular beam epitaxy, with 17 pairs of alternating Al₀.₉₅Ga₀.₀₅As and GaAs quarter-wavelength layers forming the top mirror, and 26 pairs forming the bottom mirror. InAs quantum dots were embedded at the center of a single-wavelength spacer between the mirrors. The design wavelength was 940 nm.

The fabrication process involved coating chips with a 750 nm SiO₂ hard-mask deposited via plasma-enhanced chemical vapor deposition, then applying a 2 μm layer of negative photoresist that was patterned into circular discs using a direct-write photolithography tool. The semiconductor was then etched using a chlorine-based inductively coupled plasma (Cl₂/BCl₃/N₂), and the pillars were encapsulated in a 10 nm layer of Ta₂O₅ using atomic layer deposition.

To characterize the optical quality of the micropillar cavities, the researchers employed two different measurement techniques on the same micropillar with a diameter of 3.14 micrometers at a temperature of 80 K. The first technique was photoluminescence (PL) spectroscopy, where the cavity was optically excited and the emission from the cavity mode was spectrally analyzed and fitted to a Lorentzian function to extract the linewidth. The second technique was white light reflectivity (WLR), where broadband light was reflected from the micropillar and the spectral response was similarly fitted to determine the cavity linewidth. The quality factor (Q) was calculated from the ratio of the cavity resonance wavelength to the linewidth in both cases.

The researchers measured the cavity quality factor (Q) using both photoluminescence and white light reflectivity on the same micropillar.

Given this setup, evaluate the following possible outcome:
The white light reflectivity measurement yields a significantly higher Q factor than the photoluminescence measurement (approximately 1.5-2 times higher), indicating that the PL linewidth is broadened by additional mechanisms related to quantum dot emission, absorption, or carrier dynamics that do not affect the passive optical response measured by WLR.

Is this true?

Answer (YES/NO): NO